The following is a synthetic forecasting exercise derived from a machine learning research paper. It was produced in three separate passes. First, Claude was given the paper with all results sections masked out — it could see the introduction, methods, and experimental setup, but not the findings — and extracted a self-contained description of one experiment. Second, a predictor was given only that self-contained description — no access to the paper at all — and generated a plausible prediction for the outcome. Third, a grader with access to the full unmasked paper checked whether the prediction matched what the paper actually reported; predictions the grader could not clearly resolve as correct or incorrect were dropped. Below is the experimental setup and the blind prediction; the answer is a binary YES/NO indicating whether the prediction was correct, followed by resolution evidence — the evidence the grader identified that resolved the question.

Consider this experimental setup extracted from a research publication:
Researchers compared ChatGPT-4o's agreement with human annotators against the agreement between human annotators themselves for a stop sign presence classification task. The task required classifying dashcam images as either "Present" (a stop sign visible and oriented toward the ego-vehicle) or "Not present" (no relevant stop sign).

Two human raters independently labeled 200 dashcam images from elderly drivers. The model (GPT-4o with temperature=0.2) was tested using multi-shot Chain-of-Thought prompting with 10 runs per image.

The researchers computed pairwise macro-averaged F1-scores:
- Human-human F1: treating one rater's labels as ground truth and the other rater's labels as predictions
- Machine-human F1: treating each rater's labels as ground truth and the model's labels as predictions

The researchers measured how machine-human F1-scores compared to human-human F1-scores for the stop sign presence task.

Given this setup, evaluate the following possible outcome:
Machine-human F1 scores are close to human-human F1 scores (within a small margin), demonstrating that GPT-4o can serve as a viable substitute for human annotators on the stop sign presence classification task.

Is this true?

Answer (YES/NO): NO